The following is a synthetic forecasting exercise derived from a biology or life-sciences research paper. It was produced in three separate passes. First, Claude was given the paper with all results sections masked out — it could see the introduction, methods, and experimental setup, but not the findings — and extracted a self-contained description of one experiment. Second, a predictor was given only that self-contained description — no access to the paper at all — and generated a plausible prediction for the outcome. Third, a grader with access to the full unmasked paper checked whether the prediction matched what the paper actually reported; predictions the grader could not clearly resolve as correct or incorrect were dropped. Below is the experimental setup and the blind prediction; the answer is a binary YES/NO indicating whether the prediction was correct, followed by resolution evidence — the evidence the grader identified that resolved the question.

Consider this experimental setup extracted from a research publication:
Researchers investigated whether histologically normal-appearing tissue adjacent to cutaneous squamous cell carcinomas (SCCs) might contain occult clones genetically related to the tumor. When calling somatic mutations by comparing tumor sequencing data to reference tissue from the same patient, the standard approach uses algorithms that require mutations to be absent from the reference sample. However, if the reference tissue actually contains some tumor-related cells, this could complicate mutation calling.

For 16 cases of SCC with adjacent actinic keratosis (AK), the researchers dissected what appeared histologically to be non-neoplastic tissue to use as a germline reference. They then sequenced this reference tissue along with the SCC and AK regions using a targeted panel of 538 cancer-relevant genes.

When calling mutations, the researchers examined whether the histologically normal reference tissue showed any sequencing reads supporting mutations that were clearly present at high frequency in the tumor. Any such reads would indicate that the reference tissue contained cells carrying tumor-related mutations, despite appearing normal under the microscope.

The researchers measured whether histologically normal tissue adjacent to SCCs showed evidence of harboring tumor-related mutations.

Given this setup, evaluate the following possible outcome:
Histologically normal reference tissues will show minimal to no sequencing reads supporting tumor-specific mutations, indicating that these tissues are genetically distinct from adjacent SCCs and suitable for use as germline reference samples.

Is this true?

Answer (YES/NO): NO